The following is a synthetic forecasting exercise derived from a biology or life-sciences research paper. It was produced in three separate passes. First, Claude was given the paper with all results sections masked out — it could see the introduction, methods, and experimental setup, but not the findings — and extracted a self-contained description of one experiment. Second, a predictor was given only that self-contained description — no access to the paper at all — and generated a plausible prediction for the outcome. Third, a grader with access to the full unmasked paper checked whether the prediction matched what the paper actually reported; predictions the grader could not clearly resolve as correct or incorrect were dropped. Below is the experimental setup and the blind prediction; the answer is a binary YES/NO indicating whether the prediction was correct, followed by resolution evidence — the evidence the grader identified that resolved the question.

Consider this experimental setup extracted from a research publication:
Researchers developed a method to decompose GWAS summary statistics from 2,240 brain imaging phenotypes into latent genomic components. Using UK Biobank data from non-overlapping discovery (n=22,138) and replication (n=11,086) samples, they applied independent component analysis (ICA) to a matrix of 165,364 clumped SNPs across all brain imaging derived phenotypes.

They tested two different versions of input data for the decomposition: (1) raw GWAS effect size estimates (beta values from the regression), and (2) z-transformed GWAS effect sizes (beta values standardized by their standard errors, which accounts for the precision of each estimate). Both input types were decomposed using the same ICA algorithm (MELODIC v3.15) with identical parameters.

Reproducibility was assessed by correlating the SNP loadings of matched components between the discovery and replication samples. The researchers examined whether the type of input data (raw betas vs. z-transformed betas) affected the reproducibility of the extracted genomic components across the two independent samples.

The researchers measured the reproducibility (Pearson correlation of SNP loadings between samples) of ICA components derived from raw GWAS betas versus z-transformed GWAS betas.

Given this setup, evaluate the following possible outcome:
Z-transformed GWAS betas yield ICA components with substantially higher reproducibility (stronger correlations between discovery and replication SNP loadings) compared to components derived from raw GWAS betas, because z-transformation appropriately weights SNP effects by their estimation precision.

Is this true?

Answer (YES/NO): YES